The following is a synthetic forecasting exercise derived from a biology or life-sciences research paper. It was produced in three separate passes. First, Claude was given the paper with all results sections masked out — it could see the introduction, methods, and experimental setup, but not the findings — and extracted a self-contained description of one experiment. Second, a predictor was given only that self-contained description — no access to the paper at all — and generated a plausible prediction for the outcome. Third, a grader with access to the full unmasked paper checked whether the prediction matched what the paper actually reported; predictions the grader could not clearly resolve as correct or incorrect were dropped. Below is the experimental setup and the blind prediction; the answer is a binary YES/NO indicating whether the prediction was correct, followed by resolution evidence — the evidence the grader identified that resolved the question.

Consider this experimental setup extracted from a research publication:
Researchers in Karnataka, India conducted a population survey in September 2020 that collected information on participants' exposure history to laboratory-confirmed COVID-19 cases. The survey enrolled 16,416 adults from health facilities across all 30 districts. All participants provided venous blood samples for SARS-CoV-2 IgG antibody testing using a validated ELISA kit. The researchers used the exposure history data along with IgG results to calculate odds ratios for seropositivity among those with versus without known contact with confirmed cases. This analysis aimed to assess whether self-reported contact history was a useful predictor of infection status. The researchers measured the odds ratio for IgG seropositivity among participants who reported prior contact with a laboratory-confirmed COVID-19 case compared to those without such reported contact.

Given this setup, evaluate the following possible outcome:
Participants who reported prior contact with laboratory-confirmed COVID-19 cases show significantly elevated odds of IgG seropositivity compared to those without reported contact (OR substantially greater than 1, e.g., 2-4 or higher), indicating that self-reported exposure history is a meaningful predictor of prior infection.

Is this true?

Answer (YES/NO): NO